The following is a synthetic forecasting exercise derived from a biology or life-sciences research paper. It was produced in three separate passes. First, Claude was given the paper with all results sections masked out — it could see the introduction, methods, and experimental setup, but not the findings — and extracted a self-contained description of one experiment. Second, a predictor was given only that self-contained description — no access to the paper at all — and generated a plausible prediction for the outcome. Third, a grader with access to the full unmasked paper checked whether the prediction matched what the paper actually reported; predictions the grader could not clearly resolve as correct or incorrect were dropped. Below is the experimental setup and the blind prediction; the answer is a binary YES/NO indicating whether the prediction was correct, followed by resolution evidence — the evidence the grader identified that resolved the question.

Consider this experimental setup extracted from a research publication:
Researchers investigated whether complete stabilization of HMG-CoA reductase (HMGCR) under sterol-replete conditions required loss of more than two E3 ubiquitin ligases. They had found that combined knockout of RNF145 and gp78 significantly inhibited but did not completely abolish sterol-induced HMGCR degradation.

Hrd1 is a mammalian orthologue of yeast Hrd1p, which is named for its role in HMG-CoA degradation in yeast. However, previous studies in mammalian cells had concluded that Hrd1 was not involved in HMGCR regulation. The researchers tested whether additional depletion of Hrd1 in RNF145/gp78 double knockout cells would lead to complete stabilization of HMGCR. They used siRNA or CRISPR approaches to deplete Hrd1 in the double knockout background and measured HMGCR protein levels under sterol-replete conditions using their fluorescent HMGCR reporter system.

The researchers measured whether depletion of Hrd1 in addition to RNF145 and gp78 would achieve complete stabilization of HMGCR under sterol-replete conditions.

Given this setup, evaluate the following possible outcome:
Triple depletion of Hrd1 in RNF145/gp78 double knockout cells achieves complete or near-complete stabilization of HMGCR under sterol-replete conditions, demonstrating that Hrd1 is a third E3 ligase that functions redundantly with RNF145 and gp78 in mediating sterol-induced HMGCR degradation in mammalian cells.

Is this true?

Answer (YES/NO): YES